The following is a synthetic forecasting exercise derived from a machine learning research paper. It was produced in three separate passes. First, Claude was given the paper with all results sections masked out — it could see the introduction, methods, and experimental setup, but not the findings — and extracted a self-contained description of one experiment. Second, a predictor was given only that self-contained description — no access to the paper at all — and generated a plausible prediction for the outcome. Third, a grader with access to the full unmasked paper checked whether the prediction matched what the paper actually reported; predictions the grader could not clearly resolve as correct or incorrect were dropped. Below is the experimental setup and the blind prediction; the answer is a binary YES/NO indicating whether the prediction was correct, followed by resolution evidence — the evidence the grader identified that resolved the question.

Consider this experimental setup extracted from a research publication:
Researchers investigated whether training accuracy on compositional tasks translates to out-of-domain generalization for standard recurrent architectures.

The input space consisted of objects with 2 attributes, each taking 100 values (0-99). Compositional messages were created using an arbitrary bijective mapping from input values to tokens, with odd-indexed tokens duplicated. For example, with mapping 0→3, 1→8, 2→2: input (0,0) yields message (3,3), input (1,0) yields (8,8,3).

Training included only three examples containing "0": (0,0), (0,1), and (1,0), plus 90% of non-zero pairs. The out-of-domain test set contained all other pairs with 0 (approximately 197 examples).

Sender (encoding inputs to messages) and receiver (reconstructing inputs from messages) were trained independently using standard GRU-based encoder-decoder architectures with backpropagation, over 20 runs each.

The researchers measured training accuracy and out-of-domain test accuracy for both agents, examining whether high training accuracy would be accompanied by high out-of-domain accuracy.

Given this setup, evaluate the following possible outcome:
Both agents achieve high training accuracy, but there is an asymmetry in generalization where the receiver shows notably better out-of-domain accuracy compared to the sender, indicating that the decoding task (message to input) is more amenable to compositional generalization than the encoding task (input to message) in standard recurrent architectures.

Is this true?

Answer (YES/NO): NO